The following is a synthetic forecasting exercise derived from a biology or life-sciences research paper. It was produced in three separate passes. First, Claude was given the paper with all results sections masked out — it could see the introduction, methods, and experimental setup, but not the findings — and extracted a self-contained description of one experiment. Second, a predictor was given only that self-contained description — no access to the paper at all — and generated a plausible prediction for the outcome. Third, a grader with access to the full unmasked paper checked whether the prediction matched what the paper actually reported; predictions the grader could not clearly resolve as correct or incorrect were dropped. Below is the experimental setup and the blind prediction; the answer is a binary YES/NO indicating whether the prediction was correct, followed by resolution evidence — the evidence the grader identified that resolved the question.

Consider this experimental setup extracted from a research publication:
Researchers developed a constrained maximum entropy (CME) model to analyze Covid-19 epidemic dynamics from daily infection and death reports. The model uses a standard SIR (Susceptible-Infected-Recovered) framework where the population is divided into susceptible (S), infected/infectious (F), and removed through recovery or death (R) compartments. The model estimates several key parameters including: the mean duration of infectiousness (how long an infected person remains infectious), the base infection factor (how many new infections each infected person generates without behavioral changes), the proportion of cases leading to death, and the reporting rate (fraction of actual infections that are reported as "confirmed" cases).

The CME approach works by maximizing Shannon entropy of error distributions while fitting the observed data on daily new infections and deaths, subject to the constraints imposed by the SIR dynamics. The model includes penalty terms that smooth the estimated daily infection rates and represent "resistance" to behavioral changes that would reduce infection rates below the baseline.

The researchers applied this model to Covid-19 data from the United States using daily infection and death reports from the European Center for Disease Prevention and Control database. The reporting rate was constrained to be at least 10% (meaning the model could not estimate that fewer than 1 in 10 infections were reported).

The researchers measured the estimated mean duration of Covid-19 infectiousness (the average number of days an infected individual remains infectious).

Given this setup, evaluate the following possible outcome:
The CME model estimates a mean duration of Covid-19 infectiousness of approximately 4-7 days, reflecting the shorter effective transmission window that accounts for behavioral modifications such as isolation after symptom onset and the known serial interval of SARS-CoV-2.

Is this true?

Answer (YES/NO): YES